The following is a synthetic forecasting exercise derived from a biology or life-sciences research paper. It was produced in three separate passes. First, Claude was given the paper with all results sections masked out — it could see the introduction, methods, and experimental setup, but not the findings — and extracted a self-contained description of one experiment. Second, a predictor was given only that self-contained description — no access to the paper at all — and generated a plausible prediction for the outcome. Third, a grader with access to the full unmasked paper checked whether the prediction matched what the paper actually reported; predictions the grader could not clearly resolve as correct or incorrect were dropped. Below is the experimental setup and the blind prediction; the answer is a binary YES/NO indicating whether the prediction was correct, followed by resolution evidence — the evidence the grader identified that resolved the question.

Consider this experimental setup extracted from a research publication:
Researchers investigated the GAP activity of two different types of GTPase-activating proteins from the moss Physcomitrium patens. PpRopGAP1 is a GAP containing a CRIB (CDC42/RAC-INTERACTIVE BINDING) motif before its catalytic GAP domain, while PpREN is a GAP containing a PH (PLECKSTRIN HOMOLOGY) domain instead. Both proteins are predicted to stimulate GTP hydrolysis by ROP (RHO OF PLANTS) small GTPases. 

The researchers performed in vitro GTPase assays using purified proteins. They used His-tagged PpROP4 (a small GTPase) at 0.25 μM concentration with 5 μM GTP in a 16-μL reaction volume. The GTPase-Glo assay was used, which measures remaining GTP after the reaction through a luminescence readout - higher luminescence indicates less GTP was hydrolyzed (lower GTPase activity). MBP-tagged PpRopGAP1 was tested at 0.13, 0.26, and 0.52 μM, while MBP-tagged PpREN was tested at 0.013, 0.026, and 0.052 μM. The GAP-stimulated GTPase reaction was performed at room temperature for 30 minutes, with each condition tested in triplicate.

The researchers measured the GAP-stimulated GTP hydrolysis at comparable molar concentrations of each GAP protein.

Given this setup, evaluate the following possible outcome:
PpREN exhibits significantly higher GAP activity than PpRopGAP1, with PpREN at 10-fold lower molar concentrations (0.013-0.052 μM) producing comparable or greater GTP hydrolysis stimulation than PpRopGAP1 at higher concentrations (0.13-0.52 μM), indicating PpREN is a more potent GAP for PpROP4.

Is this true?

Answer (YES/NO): YES